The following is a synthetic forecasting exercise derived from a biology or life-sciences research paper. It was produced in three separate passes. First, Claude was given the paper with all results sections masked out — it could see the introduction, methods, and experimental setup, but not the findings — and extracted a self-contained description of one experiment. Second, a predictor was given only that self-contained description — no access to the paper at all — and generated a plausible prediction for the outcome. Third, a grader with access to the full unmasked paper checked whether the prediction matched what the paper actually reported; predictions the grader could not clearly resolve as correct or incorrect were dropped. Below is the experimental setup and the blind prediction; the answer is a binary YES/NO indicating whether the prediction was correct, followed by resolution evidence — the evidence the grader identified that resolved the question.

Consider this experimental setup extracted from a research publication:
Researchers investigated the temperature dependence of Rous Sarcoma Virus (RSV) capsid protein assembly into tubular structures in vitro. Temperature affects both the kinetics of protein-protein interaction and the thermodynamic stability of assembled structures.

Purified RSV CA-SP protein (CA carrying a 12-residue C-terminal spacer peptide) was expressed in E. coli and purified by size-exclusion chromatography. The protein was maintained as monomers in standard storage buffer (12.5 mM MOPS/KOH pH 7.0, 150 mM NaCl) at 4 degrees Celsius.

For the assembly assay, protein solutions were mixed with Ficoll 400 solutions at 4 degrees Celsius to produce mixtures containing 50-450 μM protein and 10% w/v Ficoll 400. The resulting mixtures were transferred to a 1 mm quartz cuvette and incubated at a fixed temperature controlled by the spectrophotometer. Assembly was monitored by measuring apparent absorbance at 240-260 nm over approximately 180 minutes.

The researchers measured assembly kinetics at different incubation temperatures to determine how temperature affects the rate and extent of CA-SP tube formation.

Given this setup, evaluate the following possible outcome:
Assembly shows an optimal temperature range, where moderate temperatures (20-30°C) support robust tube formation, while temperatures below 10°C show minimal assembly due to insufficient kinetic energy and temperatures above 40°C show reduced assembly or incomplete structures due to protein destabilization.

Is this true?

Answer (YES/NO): NO